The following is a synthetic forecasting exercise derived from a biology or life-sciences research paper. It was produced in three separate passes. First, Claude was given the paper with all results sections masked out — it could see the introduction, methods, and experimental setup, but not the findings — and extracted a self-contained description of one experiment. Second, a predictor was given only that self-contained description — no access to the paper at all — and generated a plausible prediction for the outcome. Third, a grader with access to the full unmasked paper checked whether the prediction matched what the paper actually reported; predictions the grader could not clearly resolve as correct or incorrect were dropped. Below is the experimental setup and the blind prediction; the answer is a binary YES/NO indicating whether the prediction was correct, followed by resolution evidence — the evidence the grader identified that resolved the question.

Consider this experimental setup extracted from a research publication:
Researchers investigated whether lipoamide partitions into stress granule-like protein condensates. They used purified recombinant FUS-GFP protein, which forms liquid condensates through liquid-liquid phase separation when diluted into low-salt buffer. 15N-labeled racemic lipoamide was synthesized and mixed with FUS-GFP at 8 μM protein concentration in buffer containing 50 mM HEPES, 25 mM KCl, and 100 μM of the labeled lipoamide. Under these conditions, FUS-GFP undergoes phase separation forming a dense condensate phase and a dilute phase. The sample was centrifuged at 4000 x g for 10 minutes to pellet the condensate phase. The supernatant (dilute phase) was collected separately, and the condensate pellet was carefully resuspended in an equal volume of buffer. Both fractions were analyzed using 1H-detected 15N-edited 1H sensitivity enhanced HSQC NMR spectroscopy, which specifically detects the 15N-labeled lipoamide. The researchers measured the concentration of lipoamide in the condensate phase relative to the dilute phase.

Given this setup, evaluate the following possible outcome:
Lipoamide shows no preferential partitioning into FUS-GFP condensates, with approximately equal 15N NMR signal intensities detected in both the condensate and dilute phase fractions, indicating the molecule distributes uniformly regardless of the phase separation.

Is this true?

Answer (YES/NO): NO